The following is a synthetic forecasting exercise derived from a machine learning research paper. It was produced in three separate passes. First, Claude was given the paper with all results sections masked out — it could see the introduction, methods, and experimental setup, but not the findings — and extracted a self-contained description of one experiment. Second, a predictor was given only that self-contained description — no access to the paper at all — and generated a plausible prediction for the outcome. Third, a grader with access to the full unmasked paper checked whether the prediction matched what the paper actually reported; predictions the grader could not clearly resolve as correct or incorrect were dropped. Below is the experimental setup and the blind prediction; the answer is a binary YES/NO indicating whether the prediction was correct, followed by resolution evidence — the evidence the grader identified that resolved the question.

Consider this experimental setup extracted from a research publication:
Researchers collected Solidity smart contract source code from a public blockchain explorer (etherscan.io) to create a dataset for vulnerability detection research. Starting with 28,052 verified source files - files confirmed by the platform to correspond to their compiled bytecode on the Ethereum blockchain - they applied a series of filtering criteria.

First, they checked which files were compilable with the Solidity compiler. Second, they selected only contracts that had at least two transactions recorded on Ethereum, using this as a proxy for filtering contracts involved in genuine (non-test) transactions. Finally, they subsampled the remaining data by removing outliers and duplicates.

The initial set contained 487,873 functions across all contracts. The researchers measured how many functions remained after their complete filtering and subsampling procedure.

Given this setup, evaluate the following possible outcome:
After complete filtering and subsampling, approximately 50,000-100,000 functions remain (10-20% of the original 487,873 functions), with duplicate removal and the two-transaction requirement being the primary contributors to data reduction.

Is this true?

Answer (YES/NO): NO